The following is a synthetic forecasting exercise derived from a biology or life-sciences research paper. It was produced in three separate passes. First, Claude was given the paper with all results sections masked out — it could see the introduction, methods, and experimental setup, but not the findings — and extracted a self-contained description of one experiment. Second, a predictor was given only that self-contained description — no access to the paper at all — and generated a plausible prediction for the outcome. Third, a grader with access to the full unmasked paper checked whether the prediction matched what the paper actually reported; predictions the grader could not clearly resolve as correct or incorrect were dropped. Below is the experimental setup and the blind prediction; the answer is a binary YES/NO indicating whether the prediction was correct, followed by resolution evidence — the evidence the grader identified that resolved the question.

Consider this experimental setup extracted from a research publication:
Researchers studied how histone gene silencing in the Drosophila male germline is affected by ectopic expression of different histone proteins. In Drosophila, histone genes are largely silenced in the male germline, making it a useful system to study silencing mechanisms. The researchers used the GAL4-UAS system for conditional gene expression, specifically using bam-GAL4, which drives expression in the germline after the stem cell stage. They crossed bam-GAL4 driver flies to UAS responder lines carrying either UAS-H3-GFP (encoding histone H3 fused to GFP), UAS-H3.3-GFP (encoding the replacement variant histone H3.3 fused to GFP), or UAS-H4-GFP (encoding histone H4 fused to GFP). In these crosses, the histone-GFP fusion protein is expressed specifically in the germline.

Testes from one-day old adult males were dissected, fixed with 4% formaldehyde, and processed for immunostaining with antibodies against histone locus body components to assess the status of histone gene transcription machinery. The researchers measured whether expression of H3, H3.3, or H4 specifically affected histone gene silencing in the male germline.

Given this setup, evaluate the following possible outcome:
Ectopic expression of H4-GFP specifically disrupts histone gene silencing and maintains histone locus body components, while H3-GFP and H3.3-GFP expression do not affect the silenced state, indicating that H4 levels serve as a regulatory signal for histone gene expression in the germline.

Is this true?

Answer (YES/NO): NO